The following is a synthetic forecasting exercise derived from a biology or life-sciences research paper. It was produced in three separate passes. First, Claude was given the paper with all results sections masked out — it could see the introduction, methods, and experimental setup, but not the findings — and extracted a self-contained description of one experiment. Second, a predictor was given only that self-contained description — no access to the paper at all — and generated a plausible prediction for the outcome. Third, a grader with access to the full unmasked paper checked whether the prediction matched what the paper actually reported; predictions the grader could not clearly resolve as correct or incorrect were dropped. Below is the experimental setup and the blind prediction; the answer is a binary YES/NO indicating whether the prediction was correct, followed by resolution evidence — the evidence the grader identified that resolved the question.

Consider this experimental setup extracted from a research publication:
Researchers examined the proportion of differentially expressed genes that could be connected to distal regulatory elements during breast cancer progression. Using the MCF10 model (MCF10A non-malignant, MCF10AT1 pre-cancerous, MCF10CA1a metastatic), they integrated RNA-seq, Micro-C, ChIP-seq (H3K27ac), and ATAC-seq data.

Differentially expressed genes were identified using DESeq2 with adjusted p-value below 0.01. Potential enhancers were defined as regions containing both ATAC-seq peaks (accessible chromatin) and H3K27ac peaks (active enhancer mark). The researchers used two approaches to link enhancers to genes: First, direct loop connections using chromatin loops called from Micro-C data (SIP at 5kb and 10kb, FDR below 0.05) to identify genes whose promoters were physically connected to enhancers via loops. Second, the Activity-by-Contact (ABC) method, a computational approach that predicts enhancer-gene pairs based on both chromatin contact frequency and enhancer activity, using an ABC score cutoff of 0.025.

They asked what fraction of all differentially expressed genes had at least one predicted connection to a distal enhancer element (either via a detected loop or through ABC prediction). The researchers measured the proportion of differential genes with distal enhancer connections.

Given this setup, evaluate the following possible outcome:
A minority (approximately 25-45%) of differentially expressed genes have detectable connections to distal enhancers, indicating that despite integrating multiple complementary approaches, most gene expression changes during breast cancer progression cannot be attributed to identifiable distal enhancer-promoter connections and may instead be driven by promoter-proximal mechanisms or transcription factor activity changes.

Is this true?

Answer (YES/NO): NO